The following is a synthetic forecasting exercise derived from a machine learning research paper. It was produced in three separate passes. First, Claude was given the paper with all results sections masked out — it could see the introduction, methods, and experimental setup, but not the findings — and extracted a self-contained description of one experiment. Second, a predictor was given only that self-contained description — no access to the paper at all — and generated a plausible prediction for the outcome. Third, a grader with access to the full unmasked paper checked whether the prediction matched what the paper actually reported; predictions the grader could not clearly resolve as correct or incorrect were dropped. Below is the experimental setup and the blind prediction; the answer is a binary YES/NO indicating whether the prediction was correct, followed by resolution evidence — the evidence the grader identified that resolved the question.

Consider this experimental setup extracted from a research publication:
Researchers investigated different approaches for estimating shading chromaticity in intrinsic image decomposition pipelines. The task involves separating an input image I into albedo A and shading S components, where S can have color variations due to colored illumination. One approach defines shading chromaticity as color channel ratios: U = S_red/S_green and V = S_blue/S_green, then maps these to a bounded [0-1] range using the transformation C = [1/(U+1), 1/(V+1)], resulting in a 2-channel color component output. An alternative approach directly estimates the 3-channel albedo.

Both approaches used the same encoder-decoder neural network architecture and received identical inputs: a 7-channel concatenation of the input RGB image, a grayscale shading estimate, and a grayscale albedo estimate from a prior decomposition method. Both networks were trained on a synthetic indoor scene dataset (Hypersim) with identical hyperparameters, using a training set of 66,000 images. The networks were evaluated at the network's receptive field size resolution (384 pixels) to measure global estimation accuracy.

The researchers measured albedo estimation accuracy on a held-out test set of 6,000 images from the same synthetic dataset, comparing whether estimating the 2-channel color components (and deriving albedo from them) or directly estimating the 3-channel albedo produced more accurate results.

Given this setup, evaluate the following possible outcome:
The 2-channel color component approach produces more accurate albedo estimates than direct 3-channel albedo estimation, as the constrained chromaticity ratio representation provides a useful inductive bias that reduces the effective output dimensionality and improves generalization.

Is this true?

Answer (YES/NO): YES